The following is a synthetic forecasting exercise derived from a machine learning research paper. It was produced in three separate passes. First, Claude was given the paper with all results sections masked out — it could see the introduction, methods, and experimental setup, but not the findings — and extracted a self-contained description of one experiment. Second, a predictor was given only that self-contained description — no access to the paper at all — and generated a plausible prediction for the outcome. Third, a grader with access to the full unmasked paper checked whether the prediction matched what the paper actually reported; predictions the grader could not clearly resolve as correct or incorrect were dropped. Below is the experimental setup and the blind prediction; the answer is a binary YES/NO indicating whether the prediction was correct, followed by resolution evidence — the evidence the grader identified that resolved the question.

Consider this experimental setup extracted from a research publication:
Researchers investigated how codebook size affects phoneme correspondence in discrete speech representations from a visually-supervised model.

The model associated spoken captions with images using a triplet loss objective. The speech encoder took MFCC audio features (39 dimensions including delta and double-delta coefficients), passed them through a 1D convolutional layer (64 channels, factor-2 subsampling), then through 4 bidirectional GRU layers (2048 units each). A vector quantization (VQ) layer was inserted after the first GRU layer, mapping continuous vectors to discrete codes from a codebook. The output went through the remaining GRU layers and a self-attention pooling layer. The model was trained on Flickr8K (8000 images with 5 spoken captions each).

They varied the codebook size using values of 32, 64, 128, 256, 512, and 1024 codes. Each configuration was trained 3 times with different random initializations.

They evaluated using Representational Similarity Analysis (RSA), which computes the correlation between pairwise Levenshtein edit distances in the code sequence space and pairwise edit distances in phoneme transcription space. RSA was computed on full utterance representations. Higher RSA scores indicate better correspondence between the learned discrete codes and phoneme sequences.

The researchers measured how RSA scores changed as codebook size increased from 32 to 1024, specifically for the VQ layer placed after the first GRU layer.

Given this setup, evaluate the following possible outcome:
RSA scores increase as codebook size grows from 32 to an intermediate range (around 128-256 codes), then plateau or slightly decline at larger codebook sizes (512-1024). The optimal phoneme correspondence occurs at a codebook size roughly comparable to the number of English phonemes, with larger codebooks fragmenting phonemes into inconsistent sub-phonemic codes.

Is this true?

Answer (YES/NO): YES